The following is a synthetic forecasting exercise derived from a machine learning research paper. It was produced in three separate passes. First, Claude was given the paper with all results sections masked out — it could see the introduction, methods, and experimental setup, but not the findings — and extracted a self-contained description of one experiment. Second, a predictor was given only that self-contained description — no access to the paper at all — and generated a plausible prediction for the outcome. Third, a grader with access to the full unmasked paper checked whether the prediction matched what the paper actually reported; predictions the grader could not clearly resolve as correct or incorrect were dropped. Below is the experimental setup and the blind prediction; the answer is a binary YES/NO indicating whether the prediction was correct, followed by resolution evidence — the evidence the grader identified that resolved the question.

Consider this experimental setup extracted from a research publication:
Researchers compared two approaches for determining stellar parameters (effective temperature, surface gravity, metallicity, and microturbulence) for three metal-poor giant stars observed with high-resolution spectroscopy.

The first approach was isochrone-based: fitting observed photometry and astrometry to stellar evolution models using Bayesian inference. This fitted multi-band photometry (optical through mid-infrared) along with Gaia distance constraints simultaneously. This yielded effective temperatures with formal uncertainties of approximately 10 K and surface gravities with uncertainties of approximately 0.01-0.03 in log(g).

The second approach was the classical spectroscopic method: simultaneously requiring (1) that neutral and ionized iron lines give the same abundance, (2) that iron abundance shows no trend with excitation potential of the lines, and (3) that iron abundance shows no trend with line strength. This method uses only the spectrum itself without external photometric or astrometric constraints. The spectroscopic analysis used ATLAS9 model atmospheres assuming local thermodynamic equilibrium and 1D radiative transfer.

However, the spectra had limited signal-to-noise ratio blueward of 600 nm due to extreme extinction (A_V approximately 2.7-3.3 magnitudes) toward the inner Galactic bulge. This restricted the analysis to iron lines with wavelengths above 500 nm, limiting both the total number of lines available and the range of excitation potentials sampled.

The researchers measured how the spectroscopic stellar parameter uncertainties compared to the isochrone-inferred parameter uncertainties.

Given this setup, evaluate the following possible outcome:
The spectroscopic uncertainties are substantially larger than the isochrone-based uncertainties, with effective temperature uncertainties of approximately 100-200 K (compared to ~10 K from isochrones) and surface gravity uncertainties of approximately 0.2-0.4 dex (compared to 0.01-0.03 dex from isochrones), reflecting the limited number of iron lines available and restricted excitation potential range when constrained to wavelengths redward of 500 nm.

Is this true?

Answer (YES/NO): NO